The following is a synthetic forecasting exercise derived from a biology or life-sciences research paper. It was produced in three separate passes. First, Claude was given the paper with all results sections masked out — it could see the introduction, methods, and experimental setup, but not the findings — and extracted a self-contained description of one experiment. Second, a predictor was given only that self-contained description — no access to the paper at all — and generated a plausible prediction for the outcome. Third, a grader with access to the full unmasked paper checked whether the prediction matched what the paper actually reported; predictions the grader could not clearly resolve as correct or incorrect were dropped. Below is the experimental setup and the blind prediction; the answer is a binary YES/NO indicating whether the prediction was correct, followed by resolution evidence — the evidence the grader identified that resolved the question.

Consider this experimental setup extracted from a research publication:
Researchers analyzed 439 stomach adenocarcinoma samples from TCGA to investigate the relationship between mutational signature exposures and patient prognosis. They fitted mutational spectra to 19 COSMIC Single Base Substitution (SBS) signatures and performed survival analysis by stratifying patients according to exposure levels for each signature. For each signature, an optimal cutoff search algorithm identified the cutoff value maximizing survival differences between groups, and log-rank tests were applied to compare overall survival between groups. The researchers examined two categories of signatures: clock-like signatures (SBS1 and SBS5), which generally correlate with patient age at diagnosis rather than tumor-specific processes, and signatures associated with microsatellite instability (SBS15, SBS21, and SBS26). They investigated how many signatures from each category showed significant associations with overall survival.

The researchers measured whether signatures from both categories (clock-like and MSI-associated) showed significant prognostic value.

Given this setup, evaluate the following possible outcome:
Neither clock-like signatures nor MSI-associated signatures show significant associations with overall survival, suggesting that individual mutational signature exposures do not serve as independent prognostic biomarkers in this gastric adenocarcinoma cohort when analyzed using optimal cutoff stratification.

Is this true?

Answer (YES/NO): NO